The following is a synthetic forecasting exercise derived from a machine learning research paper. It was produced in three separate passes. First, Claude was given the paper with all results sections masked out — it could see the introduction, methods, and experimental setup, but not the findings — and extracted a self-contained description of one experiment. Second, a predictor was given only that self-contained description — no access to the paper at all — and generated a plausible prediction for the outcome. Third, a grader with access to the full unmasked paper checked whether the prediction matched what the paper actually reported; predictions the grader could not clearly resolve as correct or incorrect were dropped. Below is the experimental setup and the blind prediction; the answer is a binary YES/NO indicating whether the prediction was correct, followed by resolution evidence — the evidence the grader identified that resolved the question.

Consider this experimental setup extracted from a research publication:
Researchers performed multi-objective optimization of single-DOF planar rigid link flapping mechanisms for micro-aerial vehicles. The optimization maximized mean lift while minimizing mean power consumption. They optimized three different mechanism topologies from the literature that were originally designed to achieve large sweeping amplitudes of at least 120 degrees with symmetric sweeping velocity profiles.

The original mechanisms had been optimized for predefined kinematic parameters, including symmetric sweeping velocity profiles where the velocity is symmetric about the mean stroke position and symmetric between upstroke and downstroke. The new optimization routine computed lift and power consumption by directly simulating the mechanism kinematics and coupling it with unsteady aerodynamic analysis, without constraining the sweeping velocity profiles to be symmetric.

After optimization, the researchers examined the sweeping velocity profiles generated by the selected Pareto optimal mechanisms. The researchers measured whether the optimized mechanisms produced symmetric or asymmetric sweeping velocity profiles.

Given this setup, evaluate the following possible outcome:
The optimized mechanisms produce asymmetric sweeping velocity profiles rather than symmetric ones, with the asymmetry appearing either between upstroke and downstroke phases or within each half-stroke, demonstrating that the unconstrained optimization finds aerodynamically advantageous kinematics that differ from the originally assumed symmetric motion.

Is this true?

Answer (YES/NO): YES